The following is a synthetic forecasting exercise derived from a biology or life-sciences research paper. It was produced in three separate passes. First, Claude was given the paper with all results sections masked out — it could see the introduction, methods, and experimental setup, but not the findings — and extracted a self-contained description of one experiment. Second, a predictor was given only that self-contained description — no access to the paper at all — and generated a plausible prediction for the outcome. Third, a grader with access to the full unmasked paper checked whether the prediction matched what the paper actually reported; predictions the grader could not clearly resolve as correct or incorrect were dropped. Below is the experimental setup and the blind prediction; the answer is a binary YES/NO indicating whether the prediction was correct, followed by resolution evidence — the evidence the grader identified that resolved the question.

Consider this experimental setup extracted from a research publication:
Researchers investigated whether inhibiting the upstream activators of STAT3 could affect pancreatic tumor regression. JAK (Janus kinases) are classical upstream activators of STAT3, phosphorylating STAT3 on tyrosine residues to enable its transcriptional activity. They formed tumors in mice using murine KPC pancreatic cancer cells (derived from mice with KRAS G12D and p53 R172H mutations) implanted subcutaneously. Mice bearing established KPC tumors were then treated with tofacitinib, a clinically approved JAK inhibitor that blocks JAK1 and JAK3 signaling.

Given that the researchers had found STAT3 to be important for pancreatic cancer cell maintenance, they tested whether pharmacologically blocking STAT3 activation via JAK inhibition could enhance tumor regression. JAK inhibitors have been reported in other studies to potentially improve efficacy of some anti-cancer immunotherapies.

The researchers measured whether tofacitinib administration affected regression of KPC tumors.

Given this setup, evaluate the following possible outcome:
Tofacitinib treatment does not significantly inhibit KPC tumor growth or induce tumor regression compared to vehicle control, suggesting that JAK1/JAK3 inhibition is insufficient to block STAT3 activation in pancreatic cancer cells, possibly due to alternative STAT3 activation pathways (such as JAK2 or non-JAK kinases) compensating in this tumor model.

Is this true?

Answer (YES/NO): NO